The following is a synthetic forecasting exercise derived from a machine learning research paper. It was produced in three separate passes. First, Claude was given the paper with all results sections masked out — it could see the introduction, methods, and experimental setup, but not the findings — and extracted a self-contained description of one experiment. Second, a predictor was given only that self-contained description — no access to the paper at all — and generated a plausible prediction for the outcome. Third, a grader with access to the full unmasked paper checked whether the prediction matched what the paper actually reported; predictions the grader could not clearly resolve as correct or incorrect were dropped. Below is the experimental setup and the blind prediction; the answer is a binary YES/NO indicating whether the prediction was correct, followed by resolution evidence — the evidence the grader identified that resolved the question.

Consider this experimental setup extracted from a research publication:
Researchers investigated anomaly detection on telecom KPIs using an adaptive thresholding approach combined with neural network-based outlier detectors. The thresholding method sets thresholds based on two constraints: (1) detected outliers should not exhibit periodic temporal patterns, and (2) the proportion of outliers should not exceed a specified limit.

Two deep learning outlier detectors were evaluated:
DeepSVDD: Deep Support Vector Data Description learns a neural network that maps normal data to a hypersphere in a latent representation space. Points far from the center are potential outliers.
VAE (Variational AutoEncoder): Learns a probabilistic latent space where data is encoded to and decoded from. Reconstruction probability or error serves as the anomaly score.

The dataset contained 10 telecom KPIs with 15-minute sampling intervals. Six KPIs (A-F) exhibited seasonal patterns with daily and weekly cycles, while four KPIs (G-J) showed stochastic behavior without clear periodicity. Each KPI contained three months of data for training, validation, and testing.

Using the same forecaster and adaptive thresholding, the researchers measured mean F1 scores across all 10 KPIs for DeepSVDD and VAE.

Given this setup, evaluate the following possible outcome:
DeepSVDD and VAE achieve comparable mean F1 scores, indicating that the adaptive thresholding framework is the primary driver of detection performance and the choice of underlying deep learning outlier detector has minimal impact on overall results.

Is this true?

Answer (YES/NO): NO